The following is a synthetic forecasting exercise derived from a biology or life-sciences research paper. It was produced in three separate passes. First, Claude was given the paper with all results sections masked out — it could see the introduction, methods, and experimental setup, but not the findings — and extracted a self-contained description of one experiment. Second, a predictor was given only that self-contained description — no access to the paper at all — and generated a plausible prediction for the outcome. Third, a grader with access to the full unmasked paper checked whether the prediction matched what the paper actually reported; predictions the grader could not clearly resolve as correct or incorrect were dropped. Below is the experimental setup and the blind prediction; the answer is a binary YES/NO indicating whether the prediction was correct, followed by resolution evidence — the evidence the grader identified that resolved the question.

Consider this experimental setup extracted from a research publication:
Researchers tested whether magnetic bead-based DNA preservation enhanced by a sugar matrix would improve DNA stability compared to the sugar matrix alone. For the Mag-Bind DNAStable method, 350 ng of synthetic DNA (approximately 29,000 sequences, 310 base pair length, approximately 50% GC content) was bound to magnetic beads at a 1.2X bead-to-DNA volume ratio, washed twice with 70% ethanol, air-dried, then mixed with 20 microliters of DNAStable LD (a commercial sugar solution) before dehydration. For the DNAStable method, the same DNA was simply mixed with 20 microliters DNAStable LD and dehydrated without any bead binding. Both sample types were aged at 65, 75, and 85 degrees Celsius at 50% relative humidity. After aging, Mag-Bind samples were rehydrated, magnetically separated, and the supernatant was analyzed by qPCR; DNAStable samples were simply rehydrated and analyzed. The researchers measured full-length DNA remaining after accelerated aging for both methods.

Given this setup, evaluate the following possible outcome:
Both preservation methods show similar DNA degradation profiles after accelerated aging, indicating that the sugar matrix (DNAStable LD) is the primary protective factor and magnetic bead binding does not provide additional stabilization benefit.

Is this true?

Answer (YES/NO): NO